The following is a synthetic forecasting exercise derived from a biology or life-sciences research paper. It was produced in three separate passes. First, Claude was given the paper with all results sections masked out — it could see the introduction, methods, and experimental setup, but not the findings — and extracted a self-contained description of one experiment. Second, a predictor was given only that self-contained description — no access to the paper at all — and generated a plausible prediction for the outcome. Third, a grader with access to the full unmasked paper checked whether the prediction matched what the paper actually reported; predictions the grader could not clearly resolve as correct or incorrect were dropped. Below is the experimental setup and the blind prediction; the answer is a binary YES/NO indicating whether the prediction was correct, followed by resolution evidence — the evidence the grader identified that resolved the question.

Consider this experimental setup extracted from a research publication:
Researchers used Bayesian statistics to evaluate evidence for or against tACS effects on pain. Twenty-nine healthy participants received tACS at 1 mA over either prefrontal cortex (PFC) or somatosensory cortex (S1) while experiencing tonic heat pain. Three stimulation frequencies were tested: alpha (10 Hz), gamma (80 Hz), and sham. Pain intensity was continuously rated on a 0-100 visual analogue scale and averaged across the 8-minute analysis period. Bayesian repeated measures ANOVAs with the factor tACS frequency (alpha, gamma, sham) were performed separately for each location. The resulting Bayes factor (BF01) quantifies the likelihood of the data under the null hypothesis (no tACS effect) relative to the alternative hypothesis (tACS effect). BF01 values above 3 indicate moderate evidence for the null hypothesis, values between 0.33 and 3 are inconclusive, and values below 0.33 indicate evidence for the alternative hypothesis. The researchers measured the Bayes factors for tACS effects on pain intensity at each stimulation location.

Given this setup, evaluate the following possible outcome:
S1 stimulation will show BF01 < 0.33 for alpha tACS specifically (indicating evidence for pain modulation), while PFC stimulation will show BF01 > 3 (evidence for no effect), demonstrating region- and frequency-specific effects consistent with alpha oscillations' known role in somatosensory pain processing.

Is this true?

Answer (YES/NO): NO